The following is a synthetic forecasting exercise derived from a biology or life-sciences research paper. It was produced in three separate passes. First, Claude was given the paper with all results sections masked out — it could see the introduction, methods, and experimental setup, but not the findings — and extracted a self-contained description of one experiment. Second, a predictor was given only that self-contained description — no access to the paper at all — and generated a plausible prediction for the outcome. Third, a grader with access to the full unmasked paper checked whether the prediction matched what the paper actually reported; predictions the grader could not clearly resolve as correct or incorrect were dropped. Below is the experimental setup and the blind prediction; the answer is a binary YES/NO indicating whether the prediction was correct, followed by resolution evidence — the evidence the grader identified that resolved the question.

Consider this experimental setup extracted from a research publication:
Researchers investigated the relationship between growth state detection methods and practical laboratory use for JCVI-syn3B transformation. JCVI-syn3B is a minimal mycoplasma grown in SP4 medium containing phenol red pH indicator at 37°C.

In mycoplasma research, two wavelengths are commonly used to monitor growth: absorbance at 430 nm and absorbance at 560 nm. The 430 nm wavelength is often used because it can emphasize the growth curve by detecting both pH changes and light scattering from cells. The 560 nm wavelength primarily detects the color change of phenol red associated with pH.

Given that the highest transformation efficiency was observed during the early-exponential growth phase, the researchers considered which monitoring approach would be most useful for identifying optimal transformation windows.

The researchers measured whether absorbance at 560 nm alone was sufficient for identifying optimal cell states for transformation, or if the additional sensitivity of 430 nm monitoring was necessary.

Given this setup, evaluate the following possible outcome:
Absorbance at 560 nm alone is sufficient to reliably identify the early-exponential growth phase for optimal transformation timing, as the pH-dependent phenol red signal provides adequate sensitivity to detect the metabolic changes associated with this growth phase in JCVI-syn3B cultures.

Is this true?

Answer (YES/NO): YES